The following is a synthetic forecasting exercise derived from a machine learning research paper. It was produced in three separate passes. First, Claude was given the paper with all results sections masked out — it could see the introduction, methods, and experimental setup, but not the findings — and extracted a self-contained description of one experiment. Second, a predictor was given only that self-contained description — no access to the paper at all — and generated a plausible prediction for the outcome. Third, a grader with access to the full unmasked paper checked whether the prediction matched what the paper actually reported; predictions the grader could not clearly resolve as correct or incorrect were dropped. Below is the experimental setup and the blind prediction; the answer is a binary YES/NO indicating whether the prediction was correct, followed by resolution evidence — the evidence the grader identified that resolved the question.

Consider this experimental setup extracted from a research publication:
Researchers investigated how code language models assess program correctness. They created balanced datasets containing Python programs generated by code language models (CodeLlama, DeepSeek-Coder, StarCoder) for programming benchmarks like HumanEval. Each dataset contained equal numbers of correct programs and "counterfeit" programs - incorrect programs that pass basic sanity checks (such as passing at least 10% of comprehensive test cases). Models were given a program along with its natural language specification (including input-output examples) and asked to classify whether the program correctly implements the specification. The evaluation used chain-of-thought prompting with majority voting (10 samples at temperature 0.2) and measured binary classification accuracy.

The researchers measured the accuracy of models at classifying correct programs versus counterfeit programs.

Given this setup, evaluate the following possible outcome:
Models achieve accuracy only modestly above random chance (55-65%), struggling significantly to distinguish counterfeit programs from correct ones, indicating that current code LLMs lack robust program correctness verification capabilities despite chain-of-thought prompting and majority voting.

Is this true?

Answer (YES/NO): NO